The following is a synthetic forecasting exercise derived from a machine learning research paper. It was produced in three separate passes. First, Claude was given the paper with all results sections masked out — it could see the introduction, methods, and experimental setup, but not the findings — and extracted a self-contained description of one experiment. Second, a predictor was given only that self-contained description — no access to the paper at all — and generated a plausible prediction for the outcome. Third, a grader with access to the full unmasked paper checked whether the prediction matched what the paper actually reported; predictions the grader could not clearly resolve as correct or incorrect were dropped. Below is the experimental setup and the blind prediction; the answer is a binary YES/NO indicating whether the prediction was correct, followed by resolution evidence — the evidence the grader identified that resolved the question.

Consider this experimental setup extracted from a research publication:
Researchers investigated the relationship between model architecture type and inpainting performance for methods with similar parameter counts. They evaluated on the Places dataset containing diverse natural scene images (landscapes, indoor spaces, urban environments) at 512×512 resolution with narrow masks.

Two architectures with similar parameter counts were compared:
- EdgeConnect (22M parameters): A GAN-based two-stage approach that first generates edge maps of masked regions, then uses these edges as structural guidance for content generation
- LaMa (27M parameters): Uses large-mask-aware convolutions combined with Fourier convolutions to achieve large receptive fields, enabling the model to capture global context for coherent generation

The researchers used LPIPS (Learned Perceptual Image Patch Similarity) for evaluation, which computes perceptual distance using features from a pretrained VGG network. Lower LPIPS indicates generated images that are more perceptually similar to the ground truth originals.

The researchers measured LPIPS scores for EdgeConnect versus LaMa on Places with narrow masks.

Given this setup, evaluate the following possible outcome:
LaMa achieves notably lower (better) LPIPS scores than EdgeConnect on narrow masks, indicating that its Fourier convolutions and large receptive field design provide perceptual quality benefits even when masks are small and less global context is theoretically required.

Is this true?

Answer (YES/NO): YES